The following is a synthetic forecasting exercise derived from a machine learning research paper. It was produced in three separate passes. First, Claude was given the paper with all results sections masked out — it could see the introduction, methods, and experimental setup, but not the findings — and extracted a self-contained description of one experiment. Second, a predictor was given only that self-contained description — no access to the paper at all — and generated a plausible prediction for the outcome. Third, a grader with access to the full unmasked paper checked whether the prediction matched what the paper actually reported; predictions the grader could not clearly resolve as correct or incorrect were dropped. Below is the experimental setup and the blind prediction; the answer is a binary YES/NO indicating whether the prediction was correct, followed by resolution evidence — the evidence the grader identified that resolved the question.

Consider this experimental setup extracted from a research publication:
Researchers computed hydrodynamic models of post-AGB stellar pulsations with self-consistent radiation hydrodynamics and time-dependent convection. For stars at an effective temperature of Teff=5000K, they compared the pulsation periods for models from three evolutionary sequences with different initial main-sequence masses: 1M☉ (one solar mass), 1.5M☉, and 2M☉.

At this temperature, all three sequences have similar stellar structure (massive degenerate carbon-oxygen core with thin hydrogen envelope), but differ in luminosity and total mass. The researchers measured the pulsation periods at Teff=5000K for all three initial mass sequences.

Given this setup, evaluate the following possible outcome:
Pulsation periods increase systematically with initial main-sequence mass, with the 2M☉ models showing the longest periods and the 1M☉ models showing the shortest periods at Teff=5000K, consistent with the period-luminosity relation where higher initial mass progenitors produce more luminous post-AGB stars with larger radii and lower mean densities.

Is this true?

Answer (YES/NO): YES